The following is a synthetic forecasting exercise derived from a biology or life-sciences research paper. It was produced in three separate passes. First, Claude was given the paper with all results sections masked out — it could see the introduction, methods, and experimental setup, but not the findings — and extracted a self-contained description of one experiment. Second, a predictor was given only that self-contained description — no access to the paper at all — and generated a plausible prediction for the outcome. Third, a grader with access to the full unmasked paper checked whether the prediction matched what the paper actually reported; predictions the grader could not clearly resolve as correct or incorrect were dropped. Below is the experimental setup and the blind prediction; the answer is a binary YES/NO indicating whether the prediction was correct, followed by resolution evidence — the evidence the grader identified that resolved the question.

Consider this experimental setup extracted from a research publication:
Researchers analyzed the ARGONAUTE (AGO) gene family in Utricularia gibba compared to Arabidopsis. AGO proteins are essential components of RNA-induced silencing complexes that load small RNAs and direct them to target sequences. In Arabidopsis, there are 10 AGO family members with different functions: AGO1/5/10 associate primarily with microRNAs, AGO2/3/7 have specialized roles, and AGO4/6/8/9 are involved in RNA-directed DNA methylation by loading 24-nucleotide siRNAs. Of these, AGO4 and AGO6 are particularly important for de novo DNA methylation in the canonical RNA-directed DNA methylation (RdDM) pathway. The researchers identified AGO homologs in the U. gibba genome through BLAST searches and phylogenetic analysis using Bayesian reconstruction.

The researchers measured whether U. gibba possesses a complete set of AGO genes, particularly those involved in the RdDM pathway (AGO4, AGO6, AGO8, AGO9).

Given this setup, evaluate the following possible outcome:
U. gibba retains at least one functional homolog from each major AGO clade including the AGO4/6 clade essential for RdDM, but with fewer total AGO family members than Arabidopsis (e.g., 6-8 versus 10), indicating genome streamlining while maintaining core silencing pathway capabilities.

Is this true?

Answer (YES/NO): NO